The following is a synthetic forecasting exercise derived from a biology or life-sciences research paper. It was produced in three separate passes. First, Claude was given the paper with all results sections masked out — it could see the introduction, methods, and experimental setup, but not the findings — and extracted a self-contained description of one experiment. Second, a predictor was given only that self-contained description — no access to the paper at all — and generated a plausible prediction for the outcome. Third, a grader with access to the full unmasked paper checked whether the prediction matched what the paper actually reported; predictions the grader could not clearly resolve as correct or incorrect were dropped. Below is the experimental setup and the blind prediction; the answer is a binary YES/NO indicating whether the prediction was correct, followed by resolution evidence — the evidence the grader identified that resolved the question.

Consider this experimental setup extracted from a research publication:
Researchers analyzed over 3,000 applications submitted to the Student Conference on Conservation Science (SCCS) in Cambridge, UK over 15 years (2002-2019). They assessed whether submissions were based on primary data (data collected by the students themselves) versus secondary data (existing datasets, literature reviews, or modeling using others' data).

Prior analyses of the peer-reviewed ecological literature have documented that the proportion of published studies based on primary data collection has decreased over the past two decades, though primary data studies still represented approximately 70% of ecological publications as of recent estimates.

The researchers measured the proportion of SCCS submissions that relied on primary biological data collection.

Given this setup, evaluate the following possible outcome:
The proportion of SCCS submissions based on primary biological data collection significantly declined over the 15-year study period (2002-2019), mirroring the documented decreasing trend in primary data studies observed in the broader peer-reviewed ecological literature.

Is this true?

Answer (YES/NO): NO